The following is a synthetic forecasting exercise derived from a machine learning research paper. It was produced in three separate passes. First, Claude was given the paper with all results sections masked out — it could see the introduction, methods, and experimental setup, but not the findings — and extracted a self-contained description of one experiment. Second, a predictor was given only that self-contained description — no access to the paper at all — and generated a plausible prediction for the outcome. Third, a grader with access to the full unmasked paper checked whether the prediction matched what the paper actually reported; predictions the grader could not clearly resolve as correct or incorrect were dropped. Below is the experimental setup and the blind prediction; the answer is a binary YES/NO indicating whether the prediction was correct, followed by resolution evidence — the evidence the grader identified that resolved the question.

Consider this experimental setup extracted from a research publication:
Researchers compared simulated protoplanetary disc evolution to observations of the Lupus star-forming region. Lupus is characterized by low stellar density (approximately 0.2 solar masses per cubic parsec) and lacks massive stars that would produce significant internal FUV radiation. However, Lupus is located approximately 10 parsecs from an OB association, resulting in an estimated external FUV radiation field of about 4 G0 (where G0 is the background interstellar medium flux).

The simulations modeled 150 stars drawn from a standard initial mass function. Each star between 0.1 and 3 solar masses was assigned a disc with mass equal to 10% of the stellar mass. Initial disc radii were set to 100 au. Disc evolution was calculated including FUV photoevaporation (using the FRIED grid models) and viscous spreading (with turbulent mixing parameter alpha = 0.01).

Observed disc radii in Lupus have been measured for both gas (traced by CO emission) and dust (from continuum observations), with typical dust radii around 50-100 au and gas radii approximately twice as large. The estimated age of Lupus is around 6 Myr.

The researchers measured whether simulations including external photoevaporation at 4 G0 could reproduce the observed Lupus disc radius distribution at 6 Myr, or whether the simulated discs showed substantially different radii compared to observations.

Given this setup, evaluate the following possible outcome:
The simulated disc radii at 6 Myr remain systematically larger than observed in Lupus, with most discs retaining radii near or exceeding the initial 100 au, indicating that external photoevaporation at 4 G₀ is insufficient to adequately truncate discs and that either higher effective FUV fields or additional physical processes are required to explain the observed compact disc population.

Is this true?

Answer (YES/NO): NO